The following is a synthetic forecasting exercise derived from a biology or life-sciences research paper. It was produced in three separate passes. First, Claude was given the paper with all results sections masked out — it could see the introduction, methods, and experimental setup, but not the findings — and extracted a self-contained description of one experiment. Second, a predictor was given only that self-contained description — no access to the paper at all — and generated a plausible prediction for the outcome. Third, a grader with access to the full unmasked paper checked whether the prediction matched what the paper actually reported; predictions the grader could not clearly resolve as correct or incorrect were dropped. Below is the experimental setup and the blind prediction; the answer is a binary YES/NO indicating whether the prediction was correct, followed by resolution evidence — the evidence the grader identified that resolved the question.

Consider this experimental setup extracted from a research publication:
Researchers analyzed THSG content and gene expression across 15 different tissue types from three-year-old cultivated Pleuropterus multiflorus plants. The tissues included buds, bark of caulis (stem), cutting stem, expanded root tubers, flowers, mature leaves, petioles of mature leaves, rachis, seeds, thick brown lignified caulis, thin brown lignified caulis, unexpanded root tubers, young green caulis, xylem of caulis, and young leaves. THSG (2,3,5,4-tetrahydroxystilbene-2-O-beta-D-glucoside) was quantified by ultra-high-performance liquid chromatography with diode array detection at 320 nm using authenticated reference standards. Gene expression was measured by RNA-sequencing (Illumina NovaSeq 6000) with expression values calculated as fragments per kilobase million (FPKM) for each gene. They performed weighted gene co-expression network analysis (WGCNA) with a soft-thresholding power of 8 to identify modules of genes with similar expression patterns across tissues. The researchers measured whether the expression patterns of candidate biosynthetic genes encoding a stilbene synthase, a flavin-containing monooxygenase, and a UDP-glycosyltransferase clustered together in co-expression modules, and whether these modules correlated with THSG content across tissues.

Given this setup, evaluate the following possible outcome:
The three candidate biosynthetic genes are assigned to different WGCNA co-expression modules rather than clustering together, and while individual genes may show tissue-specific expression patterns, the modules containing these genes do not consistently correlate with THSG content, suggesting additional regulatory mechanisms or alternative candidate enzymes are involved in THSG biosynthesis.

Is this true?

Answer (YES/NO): NO